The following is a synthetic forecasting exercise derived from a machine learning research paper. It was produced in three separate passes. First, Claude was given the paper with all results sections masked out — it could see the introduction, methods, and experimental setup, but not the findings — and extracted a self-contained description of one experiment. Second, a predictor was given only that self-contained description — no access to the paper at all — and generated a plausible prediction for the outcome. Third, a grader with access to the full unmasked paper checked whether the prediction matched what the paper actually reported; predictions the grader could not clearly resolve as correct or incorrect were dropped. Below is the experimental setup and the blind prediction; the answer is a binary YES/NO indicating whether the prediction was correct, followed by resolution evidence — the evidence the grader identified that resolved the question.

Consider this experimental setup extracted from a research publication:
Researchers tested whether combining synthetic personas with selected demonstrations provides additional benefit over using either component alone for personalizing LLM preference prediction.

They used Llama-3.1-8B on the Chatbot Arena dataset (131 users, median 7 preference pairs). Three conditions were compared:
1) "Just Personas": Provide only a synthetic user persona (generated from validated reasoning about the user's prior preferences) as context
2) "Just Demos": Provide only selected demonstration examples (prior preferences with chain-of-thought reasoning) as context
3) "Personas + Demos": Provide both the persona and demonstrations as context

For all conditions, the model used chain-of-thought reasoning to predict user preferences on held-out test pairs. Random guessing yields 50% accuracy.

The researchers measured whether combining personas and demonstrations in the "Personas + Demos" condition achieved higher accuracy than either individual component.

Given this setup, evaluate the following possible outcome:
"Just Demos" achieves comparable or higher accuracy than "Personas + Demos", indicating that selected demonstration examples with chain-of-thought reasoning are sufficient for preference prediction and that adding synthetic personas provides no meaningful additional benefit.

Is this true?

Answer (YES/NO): NO